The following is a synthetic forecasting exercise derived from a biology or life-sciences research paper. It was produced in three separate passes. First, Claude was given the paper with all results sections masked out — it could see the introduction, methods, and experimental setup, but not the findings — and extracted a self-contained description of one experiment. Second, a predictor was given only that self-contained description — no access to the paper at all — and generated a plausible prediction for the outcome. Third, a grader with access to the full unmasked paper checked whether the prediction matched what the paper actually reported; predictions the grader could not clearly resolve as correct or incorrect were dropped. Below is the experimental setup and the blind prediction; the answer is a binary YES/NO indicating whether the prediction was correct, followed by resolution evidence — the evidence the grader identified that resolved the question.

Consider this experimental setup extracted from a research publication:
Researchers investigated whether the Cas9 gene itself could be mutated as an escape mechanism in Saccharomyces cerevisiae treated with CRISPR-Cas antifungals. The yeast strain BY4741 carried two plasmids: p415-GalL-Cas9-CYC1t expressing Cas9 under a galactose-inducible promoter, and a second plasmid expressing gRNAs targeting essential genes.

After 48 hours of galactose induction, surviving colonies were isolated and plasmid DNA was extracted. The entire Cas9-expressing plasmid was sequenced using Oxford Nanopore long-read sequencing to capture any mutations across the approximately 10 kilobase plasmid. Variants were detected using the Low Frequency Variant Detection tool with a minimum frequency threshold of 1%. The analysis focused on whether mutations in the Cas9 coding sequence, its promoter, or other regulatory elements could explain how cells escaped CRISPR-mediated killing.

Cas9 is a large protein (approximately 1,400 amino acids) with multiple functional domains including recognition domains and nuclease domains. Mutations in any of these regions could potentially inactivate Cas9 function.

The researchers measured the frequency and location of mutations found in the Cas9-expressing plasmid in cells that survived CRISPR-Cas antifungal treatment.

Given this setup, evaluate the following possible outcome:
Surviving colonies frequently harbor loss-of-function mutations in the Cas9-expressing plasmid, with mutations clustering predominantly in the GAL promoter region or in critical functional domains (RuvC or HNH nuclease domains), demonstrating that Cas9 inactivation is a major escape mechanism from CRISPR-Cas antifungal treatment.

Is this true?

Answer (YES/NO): NO